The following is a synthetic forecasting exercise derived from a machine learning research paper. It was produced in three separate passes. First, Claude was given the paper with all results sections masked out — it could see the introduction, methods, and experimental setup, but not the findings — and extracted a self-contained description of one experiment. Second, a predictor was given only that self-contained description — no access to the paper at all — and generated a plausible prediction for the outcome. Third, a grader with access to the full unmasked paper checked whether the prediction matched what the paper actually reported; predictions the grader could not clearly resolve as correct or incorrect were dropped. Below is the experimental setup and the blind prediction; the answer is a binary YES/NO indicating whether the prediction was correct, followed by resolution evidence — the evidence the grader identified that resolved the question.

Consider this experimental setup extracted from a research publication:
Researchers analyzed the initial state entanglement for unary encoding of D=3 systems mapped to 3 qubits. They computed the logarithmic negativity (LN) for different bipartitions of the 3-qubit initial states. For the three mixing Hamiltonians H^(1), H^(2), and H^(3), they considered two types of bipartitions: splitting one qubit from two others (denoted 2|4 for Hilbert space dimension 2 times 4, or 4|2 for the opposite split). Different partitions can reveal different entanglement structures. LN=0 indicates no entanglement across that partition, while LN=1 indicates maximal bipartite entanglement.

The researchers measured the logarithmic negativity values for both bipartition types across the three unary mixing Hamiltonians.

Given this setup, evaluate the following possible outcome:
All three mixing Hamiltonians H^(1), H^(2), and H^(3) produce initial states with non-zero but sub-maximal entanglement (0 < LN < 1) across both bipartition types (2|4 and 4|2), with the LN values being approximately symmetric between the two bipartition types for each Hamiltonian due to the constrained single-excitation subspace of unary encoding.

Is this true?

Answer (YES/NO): NO